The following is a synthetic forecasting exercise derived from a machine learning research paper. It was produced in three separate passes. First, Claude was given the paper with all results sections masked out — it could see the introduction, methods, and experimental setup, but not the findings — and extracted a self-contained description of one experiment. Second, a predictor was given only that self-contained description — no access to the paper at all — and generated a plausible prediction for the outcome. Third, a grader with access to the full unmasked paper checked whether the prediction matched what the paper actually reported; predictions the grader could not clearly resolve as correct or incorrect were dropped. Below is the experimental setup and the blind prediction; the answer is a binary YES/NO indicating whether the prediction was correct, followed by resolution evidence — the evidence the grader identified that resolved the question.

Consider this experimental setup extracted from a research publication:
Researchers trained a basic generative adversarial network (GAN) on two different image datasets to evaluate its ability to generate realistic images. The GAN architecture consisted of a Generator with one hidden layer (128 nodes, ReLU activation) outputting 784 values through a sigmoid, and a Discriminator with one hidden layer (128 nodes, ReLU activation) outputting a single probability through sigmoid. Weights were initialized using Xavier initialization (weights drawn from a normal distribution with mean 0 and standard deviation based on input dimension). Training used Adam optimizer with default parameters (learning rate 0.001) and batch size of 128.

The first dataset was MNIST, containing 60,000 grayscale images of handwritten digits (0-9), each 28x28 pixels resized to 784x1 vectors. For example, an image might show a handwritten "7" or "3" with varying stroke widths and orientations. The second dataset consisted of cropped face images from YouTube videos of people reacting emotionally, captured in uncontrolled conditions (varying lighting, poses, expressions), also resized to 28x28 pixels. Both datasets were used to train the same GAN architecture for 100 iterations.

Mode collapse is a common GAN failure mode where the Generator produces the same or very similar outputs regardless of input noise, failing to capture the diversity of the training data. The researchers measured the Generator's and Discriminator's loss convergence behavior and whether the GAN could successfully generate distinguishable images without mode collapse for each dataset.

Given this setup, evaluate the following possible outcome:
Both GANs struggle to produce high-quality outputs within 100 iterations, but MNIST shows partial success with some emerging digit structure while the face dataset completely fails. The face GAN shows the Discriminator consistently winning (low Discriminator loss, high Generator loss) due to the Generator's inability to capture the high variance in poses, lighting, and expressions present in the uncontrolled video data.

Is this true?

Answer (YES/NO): NO